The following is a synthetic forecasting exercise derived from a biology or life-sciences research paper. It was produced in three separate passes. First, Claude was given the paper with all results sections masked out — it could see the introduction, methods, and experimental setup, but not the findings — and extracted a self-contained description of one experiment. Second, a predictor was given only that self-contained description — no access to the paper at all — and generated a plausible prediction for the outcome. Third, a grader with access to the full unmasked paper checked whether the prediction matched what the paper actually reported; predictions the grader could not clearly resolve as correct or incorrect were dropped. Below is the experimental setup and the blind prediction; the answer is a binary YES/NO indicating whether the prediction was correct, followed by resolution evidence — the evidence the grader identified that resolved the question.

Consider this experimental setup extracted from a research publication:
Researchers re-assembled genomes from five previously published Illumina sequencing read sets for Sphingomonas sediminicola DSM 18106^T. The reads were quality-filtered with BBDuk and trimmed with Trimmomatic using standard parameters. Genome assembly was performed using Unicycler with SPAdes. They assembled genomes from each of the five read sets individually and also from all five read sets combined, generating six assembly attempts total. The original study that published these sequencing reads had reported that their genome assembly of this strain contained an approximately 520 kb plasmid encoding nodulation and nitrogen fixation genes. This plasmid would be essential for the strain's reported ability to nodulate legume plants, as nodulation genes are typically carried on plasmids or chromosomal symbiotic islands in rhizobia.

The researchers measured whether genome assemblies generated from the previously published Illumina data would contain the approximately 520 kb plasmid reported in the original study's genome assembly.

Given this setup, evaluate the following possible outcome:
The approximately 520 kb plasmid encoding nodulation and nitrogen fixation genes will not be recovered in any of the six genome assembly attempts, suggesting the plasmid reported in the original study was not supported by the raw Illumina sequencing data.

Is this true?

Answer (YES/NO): YES